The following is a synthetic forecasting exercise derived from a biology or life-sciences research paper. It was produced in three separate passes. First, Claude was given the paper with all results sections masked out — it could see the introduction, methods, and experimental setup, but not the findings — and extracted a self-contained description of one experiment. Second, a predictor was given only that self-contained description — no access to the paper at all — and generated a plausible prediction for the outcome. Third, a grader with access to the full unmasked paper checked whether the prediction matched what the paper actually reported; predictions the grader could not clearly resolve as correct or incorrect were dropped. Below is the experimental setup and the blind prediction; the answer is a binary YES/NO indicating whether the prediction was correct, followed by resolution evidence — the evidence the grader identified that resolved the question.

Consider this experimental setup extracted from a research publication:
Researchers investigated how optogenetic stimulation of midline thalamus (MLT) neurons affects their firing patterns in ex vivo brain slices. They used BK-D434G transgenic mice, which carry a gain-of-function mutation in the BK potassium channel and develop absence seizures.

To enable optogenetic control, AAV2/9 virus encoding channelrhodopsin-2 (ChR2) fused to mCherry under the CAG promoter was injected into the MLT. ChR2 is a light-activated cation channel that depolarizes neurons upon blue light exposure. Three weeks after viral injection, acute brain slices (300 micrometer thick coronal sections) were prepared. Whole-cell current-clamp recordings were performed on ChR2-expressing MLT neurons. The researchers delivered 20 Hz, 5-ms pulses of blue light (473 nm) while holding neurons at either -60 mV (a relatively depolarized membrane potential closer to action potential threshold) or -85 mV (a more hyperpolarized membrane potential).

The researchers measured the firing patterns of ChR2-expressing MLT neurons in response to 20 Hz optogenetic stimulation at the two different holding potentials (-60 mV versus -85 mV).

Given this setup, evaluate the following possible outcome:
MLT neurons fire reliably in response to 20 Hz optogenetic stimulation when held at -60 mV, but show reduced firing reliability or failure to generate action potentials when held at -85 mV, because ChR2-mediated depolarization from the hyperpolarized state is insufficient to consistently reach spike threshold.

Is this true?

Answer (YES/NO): NO